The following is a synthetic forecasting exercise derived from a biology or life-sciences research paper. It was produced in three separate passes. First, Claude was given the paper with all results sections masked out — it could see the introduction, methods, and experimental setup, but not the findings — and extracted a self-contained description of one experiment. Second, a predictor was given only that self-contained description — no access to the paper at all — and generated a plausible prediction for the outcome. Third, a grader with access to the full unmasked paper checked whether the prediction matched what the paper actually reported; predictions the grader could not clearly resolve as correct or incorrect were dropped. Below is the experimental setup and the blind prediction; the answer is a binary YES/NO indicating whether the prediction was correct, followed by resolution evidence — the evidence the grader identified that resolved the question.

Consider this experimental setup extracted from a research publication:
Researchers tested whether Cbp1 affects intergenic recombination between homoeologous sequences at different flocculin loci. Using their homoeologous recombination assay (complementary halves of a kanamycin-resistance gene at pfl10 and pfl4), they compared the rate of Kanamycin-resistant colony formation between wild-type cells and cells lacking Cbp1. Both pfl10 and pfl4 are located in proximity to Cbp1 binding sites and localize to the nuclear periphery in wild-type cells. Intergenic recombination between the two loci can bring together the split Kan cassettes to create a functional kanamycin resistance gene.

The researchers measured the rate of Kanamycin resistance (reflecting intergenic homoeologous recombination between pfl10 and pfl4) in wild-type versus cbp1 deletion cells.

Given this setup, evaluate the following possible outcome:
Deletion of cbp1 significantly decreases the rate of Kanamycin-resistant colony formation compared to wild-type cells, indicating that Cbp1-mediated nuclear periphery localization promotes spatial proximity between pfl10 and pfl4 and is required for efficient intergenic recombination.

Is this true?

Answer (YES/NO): NO